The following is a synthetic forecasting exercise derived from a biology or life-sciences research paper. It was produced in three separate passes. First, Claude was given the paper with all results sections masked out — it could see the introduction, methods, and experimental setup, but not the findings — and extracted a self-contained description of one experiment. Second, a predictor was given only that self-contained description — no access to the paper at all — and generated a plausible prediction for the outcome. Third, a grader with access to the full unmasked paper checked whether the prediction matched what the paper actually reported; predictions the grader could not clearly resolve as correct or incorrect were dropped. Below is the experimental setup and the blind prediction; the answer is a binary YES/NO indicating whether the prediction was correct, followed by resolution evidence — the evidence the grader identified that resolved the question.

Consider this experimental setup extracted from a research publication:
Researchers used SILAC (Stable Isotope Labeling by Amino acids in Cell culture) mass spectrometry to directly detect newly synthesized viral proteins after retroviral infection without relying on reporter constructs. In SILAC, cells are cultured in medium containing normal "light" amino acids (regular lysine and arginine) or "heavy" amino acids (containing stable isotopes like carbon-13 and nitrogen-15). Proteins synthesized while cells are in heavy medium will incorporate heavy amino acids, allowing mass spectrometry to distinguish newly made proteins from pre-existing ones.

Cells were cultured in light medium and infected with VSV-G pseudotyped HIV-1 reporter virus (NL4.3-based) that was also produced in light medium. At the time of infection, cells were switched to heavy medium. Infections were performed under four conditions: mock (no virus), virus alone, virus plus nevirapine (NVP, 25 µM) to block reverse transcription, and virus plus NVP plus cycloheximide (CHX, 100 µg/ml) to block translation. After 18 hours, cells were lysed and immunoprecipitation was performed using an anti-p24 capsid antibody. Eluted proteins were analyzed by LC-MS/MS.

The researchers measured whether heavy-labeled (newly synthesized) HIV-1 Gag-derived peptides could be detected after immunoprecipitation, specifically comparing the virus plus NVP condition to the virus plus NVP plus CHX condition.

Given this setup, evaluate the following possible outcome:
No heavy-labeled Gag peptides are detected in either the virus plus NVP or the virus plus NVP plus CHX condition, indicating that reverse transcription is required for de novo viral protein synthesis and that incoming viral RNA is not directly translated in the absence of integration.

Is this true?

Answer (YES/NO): NO